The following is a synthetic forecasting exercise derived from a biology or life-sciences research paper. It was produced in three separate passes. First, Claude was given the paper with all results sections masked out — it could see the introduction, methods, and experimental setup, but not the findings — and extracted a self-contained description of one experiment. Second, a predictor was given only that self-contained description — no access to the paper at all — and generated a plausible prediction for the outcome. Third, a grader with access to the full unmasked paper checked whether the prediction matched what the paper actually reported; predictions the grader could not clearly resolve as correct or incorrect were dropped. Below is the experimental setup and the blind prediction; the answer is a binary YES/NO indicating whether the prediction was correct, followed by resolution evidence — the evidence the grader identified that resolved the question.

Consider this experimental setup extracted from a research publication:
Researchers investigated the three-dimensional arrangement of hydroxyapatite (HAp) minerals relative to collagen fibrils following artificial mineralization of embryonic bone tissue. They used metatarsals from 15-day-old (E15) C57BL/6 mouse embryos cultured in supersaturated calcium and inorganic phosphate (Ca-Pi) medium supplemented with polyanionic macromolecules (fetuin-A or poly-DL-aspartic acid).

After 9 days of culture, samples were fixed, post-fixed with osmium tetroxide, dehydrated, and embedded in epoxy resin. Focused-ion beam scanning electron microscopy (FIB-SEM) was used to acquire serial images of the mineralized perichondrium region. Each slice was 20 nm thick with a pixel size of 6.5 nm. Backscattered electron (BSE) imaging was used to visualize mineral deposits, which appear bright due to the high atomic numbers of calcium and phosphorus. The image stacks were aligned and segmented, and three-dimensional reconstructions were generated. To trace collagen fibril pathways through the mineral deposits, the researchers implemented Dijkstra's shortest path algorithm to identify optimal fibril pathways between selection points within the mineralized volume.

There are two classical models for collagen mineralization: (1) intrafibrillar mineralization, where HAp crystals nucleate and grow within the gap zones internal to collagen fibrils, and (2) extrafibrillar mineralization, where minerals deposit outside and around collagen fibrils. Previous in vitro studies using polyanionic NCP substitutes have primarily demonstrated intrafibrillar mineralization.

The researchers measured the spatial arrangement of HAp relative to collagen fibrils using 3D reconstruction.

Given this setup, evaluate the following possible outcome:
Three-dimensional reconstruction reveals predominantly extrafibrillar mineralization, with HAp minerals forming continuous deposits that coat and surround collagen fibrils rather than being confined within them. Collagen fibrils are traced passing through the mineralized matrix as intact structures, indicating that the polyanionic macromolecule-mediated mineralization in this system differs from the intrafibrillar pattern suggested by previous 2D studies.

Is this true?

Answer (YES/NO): NO